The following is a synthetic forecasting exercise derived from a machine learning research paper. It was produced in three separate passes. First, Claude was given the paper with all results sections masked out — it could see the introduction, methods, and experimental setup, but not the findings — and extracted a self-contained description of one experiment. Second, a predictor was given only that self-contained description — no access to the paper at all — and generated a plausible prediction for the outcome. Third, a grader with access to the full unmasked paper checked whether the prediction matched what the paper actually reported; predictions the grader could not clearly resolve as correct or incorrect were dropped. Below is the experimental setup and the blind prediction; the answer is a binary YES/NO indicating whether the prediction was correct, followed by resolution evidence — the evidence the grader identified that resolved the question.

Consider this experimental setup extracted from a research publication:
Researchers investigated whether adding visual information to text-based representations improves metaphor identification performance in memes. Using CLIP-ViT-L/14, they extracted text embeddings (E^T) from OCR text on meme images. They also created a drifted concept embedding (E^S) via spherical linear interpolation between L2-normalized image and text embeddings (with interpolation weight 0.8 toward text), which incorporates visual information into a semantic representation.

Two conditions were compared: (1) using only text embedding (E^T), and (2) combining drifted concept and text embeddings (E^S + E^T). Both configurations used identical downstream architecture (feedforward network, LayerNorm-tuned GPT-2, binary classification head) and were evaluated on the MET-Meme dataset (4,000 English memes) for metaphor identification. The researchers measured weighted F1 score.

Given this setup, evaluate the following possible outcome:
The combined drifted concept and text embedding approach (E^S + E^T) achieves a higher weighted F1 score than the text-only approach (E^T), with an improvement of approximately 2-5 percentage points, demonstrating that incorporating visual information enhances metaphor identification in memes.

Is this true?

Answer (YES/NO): NO